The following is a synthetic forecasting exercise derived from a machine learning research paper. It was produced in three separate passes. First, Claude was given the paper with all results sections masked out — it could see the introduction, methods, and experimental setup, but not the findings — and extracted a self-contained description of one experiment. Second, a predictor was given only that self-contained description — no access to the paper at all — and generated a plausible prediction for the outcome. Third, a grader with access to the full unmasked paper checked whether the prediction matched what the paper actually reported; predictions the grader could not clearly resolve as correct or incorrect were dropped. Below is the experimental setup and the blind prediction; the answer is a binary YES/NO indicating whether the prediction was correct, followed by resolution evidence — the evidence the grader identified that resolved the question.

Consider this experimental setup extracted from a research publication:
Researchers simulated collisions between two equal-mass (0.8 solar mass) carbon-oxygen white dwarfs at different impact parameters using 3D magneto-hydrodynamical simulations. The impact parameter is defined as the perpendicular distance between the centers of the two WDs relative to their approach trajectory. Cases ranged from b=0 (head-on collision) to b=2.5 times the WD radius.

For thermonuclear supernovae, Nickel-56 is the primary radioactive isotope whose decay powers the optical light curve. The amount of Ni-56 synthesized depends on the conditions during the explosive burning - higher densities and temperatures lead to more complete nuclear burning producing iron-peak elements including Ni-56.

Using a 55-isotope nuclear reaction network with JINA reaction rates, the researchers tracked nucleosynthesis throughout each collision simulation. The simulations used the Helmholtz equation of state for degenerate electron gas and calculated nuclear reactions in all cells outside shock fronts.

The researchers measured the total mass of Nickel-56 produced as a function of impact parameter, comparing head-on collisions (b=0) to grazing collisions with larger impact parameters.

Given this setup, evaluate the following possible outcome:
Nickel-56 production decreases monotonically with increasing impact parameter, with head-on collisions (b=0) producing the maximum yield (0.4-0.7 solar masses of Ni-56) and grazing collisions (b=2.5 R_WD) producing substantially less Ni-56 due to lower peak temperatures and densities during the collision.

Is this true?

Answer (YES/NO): NO